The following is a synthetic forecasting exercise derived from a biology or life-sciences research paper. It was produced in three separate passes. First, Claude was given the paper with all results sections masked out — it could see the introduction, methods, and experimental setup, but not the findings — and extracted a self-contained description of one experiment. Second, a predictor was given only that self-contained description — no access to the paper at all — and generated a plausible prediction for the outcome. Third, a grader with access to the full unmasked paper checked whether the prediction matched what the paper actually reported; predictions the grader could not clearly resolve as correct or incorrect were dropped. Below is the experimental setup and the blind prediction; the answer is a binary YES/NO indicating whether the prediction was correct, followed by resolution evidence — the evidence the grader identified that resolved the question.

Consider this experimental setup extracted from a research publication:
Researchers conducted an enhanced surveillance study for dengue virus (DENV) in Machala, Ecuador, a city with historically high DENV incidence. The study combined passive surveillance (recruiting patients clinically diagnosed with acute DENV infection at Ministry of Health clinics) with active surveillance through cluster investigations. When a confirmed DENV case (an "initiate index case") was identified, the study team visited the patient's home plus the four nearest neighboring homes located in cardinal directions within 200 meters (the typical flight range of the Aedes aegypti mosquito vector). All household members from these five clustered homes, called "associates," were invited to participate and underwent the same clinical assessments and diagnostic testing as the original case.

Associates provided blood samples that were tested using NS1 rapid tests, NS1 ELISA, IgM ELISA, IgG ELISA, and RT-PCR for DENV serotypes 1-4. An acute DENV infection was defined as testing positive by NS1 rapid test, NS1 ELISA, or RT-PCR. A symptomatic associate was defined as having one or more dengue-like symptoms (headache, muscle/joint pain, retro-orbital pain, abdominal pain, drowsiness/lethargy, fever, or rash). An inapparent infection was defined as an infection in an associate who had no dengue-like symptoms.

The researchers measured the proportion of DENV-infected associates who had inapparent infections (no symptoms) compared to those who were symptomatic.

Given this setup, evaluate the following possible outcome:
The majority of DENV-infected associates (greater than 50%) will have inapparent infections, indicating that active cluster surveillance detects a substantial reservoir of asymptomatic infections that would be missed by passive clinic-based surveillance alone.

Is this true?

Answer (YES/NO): NO